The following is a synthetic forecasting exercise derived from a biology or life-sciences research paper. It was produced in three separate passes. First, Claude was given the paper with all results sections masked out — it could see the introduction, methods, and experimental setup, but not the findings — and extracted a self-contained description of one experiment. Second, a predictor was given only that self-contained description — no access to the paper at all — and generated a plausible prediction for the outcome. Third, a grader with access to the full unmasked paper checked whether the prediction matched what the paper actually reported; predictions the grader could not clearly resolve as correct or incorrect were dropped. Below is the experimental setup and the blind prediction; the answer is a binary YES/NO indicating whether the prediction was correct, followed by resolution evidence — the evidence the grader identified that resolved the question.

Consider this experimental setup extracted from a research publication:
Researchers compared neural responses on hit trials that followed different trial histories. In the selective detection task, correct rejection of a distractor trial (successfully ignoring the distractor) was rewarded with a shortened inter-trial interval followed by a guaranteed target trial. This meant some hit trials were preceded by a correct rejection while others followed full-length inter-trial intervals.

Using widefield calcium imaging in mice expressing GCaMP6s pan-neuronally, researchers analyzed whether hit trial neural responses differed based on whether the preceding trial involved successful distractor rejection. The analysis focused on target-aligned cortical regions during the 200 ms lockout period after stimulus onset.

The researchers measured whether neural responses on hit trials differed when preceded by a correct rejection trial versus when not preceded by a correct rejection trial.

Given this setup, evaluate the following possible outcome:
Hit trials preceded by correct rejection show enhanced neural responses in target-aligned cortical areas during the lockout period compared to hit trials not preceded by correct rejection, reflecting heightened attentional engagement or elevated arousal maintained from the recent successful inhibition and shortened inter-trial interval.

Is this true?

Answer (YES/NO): NO